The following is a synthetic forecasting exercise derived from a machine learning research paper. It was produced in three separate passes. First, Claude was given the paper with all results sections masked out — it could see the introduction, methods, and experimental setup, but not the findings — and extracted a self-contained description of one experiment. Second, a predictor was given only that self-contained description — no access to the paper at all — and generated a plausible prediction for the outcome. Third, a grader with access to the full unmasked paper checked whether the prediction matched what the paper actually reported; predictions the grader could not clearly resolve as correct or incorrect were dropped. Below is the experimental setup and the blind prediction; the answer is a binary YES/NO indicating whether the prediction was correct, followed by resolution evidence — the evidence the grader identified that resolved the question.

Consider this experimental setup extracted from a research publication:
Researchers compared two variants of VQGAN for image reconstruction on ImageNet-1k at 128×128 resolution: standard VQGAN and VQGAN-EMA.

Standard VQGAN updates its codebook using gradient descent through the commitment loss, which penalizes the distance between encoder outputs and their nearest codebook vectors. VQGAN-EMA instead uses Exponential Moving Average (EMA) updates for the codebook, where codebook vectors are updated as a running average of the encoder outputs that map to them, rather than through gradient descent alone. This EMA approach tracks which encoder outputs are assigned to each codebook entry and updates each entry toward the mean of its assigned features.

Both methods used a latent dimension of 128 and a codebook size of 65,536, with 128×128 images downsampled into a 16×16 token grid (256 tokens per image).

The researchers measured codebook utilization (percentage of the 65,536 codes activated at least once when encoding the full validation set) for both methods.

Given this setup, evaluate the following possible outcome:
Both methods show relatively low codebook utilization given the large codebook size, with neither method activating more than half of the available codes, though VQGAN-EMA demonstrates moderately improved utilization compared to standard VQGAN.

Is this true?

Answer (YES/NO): YES